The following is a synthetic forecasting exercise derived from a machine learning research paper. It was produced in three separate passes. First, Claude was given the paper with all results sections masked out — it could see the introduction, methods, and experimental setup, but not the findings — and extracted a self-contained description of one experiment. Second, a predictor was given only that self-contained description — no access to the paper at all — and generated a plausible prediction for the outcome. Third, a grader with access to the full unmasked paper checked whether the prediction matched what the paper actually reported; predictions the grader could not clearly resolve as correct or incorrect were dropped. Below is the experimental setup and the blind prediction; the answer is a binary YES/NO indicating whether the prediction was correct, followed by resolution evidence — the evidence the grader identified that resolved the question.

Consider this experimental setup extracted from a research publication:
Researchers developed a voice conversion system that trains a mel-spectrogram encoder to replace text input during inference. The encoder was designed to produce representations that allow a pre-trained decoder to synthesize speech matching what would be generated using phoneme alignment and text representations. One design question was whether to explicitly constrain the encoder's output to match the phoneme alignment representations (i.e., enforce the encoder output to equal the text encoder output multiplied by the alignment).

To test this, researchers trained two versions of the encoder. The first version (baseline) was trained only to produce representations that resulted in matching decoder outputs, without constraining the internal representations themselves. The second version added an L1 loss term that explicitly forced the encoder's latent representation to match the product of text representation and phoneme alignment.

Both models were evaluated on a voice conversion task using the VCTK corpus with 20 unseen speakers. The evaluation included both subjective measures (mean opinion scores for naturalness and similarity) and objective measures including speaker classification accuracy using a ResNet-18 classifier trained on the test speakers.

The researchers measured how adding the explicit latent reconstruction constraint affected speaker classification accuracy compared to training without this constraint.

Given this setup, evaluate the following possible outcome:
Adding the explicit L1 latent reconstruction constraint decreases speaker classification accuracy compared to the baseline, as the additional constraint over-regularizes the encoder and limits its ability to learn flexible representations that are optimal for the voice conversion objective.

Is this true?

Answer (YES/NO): YES